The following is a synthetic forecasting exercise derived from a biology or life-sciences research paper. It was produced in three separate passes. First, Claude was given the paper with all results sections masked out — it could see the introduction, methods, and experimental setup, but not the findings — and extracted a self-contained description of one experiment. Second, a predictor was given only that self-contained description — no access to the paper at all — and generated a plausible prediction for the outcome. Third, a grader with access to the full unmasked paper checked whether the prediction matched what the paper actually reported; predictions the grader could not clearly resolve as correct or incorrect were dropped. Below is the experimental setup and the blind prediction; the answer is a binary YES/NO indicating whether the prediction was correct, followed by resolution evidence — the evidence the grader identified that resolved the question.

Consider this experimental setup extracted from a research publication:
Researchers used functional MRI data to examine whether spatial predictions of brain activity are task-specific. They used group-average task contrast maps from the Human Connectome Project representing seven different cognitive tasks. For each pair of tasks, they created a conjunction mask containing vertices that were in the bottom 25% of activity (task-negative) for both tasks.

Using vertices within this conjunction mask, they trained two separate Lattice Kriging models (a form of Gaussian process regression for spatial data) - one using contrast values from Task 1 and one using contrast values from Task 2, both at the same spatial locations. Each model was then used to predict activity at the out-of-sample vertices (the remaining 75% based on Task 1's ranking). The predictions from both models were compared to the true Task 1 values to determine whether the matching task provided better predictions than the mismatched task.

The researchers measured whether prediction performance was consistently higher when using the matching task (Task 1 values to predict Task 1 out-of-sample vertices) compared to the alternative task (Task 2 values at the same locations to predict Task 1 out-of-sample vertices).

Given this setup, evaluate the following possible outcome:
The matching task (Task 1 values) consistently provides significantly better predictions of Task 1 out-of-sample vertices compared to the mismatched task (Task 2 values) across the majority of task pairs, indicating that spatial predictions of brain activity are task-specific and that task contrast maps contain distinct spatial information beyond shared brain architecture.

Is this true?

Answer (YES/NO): YES